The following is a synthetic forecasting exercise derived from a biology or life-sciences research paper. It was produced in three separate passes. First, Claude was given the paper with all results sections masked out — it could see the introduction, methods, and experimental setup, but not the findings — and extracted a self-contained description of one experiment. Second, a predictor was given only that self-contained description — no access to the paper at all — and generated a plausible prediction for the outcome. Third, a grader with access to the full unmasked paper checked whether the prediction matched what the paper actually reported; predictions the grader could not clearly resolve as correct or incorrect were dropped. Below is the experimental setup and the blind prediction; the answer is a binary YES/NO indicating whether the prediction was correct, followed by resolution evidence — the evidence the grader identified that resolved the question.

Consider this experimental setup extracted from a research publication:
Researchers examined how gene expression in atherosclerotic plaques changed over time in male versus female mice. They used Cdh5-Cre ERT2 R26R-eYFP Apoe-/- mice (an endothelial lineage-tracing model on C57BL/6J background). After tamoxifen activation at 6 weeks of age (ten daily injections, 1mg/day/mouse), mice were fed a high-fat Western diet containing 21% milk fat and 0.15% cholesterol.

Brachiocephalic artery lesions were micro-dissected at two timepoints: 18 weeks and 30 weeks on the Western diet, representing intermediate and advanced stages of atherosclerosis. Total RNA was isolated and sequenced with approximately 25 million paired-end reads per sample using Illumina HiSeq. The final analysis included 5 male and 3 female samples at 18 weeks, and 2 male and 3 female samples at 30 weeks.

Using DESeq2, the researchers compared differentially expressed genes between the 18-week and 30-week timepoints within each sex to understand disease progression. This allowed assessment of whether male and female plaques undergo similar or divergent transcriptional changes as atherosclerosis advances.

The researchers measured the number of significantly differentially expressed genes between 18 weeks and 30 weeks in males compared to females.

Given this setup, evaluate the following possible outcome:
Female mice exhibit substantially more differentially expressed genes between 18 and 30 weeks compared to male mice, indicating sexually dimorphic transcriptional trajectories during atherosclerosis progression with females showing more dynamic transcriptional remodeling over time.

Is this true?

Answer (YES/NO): NO